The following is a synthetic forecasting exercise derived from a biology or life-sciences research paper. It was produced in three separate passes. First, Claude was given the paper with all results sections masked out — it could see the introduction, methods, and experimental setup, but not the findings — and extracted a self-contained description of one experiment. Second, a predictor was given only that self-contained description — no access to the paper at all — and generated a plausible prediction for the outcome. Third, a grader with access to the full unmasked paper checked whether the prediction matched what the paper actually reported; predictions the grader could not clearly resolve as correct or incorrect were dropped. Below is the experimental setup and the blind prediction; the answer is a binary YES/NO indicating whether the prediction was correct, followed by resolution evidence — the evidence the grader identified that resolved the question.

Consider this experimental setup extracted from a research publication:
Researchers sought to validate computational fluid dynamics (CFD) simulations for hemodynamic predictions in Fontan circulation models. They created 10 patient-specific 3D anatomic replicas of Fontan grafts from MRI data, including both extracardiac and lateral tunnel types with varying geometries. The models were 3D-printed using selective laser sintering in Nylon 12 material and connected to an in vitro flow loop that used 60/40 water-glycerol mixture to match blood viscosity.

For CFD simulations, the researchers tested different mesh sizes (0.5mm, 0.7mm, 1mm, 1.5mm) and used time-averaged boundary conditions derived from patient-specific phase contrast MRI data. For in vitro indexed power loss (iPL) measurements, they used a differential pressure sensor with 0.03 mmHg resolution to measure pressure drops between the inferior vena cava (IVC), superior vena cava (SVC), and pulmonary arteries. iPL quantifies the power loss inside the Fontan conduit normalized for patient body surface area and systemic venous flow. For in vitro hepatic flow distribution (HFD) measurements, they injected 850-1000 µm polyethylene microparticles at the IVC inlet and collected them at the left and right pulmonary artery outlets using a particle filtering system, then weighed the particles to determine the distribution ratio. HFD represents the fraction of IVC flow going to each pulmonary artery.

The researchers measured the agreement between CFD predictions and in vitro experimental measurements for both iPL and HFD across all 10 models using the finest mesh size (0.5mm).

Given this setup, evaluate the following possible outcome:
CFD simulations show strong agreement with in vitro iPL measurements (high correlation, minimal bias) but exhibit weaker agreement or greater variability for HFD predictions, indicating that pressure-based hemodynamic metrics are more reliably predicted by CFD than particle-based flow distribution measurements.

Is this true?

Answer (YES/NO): NO